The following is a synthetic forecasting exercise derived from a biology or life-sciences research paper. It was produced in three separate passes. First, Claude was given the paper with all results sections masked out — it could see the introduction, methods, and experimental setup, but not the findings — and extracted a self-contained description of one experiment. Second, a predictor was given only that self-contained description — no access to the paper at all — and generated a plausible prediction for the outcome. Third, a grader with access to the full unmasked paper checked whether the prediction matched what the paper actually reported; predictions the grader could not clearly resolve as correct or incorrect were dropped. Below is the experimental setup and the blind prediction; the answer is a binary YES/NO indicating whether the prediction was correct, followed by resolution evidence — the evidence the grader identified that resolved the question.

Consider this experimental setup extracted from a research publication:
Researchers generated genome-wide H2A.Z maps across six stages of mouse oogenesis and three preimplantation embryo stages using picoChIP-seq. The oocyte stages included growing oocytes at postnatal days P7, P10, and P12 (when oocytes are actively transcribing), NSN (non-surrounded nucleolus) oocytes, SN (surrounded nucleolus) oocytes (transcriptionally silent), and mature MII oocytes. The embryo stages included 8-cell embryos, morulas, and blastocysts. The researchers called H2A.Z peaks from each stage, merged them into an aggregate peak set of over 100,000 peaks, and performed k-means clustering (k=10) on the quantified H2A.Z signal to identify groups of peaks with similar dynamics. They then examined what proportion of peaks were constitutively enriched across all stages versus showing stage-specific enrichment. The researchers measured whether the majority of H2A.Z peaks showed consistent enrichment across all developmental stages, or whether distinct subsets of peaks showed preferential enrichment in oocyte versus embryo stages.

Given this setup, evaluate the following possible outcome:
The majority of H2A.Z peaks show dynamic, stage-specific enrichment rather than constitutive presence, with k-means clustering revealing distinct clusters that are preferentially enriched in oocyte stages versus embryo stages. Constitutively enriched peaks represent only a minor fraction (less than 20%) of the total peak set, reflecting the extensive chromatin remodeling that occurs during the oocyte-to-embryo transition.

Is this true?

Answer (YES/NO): NO